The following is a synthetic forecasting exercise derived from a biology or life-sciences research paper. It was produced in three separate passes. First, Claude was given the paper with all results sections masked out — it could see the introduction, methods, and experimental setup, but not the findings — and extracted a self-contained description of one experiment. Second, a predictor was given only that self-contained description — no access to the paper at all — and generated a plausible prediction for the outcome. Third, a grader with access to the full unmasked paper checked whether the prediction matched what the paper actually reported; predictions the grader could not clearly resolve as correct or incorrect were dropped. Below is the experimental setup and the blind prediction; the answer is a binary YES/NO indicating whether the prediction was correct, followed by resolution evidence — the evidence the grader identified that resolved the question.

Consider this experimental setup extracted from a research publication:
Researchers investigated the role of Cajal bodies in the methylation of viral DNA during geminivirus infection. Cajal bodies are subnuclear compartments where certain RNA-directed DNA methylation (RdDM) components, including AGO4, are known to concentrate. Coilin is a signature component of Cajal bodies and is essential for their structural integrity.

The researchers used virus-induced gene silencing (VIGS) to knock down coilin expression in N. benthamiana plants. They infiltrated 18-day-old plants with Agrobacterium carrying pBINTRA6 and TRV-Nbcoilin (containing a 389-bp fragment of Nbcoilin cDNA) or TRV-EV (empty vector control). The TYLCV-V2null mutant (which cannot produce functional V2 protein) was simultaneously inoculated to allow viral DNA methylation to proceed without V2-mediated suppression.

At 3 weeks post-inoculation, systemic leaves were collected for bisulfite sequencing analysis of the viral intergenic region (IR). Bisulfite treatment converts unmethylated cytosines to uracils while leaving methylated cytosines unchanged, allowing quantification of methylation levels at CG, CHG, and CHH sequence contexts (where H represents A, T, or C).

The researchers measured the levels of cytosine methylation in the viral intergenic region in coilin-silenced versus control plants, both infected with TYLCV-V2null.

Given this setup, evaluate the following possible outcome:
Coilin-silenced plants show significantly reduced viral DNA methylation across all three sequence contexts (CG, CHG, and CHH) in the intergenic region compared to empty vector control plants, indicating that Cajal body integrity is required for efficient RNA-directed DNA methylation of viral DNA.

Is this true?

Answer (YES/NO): YES